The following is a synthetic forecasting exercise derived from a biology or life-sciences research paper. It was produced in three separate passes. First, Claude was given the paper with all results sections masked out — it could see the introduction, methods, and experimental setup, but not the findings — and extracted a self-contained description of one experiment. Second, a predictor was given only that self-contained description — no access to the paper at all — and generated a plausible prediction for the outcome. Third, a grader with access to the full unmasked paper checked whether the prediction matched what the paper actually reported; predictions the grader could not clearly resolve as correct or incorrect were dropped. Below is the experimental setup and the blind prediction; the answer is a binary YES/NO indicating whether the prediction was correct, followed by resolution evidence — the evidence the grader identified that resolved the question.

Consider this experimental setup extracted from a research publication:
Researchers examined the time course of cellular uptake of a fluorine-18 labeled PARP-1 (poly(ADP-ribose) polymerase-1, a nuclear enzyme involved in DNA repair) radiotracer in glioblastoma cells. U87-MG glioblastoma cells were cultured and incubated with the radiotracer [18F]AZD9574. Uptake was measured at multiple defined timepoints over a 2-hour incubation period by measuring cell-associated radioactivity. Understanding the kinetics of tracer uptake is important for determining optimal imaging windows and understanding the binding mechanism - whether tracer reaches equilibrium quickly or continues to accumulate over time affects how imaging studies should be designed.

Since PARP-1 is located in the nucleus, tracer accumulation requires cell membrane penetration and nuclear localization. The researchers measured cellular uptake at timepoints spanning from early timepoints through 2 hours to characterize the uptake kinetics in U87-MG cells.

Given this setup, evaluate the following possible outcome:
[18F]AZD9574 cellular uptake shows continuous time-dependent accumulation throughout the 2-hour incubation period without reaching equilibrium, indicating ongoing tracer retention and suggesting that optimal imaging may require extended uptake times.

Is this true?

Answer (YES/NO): YES